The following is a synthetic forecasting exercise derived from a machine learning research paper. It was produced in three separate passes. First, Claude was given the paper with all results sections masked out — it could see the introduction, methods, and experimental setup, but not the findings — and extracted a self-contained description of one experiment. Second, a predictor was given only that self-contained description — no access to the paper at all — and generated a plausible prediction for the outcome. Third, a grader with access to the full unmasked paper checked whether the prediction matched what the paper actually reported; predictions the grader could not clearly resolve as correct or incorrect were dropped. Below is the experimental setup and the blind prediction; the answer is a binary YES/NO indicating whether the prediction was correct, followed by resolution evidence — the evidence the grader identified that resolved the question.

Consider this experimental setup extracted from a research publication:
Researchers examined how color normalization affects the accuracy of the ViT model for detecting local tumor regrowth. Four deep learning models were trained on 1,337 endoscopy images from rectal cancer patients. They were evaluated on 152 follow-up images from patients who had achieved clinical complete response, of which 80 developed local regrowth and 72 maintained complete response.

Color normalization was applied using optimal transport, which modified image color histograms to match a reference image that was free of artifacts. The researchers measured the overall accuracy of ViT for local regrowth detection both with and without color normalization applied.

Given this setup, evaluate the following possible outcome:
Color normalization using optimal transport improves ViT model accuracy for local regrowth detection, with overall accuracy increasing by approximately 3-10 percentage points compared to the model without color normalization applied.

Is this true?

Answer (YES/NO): NO